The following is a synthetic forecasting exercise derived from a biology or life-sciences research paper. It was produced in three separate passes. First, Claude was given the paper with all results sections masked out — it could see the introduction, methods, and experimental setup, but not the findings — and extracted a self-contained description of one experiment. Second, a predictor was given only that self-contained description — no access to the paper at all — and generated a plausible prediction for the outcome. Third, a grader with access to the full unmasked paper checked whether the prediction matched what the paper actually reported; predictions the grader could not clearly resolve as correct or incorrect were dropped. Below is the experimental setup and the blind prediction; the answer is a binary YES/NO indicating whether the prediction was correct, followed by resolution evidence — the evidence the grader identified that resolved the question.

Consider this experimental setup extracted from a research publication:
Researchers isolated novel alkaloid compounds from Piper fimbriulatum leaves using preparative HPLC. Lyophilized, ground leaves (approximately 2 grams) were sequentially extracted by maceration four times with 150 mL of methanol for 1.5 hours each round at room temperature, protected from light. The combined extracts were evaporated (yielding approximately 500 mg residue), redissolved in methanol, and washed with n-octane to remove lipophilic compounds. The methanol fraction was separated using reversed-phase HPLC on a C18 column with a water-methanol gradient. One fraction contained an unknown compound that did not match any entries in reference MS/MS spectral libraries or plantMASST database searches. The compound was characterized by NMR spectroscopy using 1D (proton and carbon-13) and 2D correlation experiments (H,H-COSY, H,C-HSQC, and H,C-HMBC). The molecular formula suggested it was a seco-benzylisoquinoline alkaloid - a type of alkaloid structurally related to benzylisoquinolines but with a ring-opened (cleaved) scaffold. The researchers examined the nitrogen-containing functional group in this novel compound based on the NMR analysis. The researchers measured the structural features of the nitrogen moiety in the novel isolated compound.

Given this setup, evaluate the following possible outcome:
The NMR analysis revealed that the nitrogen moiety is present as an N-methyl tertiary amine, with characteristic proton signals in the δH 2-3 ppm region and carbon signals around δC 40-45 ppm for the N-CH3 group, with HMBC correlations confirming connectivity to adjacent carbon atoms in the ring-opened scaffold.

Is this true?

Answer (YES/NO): NO